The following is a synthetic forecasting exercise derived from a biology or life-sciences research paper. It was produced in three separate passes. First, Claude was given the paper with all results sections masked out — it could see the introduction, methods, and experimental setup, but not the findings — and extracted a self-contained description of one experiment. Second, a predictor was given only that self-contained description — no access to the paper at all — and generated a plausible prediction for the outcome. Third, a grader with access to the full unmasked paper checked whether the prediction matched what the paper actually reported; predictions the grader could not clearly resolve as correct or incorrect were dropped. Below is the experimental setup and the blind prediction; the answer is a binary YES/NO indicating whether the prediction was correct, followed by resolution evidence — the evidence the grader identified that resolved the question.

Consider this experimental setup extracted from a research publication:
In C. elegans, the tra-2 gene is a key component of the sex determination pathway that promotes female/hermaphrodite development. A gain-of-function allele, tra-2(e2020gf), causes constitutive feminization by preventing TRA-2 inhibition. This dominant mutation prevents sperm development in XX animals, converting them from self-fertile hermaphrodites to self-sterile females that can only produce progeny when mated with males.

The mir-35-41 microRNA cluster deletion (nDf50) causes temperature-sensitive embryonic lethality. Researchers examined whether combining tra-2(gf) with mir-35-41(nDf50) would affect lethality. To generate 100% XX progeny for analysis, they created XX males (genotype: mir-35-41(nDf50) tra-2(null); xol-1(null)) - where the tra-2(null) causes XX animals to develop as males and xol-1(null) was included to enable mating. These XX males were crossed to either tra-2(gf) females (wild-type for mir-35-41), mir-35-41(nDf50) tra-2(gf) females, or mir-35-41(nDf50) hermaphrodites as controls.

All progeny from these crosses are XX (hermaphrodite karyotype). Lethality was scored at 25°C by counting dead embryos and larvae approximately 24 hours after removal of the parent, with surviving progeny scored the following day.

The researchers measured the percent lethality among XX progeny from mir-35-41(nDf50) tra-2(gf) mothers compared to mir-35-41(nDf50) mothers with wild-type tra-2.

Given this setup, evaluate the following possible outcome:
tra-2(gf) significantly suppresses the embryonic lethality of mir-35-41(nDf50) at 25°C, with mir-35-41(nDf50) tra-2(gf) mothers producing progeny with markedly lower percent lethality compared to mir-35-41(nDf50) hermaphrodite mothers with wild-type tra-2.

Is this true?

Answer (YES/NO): NO